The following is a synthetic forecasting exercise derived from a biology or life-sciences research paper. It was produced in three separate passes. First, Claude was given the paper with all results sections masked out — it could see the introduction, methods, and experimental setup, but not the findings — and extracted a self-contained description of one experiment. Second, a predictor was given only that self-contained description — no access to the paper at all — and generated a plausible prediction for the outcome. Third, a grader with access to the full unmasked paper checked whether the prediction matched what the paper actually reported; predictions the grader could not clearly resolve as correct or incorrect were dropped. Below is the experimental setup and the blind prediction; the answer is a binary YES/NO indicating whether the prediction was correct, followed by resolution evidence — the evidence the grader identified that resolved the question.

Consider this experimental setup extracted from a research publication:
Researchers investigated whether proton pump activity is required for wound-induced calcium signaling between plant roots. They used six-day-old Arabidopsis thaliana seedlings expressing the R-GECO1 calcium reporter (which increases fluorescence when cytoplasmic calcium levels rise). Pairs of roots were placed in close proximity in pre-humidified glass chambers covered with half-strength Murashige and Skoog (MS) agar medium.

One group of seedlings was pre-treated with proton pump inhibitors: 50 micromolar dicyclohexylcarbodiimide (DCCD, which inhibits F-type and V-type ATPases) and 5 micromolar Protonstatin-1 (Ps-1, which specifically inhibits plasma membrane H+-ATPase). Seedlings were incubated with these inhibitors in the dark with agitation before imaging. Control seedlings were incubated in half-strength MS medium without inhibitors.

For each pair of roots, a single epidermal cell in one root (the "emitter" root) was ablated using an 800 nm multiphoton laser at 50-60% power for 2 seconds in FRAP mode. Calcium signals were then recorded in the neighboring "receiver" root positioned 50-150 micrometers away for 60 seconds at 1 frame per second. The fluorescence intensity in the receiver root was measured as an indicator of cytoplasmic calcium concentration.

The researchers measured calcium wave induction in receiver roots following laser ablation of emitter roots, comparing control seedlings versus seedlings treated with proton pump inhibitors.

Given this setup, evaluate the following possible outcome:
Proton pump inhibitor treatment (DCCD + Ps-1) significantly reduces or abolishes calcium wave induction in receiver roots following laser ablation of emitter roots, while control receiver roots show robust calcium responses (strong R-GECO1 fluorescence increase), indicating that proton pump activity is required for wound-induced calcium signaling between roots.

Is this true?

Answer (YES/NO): YES